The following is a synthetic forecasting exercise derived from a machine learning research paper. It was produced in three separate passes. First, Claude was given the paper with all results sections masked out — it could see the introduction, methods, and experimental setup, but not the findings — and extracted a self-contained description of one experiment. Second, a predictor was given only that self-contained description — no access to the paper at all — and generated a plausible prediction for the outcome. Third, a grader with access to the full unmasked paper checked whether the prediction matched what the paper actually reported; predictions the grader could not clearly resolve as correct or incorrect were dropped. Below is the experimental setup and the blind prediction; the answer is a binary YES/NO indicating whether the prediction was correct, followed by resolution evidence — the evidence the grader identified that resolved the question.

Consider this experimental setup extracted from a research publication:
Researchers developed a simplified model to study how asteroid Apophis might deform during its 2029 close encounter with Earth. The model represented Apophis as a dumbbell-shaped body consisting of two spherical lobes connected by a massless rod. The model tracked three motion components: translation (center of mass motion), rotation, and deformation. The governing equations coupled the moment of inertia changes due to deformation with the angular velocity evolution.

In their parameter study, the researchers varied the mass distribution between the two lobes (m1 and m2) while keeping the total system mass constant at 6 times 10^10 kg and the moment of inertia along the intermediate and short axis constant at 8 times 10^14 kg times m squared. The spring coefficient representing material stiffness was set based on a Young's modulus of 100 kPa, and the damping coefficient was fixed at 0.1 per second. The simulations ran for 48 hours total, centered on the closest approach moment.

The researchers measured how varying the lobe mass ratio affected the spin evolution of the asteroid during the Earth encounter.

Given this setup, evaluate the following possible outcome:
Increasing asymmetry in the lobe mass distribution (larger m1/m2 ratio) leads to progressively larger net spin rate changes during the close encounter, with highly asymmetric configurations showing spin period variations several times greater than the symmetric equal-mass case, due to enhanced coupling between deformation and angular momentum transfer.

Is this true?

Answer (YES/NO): NO